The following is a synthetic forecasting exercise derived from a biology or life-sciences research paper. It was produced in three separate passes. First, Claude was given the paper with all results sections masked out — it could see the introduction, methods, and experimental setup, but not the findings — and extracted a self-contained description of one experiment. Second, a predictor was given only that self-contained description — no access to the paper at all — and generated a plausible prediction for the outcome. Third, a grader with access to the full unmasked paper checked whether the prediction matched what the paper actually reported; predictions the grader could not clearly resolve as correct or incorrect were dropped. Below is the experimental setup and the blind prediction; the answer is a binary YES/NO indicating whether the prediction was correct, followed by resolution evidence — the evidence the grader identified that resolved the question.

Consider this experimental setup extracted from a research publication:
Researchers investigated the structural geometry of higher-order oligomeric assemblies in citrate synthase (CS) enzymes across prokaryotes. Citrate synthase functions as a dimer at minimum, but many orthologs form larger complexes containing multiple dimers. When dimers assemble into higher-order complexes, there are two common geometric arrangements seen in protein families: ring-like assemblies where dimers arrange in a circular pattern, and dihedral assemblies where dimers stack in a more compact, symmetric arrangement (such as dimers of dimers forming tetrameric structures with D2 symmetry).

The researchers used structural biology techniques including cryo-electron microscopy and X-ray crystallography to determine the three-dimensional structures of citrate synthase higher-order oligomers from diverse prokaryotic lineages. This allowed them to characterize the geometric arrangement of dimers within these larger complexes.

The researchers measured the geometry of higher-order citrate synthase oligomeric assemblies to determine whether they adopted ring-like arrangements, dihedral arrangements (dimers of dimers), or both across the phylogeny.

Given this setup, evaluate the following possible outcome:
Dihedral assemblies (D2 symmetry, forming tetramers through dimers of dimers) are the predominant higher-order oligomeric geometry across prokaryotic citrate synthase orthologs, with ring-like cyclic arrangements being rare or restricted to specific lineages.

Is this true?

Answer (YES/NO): NO